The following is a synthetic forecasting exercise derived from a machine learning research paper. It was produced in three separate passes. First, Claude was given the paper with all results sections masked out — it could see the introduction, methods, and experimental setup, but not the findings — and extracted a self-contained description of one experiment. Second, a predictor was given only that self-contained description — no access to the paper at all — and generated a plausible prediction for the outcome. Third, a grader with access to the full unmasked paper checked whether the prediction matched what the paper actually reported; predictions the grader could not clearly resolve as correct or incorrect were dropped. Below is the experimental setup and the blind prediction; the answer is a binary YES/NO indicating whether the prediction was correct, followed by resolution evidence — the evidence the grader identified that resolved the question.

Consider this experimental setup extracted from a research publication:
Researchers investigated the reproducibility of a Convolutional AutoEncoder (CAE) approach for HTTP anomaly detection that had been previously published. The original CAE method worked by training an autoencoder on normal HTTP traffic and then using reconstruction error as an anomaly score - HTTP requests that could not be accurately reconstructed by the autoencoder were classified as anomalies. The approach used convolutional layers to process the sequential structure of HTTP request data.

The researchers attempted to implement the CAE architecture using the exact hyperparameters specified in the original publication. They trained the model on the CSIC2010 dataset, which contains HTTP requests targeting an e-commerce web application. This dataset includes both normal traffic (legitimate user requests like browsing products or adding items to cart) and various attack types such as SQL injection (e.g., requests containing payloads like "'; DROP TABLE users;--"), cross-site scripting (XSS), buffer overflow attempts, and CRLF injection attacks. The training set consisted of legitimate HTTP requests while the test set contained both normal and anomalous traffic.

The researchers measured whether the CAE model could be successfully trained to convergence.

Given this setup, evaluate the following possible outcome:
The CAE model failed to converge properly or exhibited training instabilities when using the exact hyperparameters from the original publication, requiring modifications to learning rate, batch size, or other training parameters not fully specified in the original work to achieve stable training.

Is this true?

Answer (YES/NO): YES